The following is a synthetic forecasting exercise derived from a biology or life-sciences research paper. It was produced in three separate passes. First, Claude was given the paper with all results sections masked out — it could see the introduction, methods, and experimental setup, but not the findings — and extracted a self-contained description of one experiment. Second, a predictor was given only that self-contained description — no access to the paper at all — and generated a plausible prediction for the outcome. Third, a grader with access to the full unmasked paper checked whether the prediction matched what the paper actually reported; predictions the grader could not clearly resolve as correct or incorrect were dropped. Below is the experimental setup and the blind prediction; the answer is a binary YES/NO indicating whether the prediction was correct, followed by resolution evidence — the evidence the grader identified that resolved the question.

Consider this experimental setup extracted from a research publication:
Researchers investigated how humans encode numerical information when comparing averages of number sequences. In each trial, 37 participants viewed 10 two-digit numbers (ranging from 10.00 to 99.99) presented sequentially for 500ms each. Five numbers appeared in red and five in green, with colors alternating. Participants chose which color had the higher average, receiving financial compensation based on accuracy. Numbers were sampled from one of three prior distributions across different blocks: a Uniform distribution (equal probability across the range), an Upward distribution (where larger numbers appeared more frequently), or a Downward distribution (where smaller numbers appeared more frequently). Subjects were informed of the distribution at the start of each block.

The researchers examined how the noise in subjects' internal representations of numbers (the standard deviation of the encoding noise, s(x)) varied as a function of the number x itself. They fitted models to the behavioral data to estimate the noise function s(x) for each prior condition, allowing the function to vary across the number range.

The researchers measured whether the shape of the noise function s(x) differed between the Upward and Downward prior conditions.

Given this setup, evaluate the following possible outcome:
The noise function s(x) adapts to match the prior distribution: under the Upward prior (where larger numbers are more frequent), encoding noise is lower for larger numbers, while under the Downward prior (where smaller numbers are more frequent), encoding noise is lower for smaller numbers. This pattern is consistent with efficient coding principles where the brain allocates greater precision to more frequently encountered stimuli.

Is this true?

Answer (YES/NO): YES